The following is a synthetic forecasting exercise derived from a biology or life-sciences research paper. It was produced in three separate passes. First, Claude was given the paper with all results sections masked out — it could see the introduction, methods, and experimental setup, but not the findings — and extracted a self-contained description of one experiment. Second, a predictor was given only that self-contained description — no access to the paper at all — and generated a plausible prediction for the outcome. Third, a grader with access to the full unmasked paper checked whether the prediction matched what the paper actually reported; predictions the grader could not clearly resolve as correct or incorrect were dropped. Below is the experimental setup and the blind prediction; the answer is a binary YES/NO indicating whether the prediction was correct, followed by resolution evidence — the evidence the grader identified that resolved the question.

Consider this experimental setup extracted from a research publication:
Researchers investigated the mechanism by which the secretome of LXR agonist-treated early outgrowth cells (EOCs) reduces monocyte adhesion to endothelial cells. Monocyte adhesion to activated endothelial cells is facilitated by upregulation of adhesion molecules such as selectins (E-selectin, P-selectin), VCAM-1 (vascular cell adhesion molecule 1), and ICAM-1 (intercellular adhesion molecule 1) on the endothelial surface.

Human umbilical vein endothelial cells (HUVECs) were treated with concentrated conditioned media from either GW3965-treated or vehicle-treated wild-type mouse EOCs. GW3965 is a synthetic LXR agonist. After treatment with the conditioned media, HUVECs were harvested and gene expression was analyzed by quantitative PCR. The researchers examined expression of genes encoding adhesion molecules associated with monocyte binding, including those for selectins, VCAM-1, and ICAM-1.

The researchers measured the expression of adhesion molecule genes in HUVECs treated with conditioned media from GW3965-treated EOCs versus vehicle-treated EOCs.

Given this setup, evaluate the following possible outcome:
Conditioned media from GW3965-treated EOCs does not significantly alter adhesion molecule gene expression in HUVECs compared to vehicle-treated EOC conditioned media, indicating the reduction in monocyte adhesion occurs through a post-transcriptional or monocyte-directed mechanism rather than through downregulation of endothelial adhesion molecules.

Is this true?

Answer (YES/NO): YES